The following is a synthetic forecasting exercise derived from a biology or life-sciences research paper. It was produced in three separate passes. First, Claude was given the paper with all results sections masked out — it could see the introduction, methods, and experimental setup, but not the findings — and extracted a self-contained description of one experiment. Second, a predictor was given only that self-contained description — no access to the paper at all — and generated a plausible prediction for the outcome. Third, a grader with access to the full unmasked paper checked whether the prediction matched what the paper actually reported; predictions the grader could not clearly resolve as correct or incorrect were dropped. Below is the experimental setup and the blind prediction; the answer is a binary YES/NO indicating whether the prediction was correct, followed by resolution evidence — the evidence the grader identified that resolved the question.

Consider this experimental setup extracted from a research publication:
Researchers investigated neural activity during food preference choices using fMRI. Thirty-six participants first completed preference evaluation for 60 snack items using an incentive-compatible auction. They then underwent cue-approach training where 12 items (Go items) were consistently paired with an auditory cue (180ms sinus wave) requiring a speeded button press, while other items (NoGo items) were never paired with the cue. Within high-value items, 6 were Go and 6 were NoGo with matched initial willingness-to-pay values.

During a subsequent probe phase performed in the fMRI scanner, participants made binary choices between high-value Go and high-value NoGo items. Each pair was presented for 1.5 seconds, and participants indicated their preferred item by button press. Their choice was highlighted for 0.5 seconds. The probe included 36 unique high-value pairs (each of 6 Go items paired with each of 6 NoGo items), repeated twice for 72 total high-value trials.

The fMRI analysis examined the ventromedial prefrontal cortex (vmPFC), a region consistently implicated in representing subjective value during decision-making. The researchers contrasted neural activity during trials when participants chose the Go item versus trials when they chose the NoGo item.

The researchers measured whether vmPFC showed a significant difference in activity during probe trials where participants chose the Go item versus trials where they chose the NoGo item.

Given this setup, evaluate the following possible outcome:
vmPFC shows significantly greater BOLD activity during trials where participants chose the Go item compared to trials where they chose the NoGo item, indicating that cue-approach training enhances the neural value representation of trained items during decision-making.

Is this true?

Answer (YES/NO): NO